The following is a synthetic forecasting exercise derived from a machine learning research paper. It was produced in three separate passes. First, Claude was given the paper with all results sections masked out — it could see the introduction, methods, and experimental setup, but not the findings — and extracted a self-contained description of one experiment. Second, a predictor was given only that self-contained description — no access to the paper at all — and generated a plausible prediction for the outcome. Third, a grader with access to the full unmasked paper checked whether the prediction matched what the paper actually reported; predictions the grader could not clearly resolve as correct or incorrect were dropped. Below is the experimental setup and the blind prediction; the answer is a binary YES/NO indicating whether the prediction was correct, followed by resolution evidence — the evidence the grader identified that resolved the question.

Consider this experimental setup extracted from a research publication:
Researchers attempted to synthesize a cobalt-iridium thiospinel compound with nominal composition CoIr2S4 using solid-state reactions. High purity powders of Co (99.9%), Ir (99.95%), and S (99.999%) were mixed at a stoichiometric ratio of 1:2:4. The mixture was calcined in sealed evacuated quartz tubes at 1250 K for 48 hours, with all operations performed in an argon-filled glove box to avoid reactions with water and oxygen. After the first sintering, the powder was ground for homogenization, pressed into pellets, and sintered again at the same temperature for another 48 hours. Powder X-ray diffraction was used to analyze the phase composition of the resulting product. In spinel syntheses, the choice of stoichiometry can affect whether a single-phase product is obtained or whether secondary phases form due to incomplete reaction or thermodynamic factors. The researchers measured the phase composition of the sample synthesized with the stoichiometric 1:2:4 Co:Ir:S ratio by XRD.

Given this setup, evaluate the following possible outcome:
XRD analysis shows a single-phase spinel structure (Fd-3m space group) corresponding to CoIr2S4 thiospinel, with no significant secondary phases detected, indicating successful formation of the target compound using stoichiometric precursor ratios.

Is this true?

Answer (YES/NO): NO